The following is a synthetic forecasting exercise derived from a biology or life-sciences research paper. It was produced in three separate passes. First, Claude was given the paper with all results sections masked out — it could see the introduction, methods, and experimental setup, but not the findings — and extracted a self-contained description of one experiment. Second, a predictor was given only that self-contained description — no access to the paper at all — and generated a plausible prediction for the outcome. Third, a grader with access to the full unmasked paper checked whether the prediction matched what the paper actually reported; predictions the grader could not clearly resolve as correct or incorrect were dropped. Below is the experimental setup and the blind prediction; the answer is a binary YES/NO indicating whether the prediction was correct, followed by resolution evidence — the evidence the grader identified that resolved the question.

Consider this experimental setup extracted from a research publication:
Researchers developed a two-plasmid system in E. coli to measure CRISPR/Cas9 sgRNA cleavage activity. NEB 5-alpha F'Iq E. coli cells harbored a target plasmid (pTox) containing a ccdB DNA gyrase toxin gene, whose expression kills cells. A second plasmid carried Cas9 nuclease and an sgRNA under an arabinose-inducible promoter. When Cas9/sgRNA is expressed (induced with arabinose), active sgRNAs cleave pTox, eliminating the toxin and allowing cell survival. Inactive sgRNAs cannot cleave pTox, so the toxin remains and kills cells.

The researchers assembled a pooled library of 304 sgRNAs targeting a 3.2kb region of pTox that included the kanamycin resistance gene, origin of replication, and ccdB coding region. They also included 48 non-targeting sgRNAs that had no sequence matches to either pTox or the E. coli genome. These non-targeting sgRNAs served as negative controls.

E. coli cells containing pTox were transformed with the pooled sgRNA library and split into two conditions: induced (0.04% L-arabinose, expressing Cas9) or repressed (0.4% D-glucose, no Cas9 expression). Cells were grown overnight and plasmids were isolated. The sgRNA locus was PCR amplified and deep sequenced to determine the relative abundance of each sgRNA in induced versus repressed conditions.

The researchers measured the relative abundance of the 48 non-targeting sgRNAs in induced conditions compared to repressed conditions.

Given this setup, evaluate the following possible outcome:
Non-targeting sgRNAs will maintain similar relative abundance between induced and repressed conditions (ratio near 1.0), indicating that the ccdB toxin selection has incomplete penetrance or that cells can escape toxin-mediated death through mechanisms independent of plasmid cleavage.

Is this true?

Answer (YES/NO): NO